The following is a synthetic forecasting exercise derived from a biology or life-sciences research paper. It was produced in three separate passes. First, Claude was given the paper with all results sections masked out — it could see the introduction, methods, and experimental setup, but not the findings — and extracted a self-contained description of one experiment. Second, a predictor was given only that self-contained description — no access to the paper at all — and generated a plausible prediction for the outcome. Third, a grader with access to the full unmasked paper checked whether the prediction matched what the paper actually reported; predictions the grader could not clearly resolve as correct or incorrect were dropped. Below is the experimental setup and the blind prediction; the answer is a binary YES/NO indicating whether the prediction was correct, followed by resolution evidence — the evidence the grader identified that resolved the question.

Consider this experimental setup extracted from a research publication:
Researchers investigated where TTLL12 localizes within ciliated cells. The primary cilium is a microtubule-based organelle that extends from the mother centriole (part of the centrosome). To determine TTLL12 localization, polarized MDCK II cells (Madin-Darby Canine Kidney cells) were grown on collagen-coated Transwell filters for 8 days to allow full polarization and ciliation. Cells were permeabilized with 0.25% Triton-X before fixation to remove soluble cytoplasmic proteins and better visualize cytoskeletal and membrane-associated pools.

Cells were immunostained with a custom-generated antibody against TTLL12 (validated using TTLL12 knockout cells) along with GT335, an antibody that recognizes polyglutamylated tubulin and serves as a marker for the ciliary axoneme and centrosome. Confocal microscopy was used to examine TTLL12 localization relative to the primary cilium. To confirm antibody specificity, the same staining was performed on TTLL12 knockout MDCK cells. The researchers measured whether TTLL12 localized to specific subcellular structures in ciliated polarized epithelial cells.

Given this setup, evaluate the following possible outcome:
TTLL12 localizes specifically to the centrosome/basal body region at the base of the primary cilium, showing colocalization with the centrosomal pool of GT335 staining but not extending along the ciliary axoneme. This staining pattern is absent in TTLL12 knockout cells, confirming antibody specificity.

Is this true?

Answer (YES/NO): YES